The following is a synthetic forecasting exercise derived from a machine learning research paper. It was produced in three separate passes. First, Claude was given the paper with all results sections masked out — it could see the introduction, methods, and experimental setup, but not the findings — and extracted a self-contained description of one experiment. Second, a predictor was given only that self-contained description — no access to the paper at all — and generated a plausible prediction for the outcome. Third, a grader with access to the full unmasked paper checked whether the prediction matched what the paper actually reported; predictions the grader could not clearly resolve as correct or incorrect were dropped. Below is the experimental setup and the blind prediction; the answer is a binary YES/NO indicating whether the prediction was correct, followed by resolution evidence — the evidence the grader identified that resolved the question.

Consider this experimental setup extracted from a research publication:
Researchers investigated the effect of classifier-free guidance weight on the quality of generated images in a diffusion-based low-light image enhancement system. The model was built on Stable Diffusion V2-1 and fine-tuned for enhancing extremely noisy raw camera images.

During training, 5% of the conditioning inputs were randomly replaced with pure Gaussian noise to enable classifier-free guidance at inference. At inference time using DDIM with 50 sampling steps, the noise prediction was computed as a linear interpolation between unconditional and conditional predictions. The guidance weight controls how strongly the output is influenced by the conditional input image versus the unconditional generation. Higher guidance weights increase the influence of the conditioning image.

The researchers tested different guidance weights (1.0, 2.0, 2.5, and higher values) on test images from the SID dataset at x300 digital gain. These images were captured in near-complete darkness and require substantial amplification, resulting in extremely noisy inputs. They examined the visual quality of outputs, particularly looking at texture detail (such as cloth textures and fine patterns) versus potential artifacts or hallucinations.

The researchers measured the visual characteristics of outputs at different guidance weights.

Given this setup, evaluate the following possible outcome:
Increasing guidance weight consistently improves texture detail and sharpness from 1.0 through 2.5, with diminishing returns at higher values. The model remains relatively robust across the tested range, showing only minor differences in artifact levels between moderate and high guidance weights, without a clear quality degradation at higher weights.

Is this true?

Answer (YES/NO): NO